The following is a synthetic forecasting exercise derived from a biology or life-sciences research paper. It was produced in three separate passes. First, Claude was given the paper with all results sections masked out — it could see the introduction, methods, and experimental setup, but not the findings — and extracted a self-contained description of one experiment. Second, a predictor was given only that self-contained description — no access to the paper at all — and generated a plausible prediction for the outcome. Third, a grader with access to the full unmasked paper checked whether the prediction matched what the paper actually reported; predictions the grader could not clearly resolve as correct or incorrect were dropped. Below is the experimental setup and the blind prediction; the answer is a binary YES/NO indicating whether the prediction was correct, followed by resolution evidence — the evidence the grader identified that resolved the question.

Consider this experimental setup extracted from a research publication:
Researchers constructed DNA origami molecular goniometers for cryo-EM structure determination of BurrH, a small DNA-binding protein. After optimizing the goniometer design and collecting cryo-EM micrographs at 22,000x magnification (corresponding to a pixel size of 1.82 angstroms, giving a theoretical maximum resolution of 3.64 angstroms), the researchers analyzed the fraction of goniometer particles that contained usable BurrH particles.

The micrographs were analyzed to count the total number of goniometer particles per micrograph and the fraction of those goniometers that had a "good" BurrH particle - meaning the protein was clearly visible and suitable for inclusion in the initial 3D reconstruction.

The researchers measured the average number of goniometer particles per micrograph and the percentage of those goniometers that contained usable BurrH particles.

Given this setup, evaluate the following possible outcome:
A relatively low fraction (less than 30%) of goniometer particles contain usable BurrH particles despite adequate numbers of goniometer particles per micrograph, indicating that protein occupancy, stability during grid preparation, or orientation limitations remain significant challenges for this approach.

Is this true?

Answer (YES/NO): YES